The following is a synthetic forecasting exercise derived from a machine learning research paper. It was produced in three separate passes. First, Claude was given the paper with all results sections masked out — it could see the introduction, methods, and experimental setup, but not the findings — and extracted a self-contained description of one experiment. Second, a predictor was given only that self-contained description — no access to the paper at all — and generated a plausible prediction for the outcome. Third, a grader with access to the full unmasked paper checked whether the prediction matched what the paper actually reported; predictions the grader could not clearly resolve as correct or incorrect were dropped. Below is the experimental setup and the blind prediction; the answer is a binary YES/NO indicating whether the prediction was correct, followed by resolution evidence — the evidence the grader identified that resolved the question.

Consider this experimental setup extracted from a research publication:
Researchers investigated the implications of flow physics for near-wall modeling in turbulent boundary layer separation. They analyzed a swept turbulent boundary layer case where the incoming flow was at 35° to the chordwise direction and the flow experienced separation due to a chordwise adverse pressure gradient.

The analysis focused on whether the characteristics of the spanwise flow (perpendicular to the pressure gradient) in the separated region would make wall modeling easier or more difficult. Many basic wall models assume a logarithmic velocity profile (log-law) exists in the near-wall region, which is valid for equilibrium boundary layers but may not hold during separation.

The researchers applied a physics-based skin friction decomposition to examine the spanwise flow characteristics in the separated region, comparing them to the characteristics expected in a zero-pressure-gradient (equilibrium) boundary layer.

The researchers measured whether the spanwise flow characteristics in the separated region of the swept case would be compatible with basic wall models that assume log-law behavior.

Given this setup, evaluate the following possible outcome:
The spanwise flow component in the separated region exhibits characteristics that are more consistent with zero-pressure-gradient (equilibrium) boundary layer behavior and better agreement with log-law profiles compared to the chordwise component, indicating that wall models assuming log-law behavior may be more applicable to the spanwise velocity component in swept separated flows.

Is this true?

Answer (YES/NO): YES